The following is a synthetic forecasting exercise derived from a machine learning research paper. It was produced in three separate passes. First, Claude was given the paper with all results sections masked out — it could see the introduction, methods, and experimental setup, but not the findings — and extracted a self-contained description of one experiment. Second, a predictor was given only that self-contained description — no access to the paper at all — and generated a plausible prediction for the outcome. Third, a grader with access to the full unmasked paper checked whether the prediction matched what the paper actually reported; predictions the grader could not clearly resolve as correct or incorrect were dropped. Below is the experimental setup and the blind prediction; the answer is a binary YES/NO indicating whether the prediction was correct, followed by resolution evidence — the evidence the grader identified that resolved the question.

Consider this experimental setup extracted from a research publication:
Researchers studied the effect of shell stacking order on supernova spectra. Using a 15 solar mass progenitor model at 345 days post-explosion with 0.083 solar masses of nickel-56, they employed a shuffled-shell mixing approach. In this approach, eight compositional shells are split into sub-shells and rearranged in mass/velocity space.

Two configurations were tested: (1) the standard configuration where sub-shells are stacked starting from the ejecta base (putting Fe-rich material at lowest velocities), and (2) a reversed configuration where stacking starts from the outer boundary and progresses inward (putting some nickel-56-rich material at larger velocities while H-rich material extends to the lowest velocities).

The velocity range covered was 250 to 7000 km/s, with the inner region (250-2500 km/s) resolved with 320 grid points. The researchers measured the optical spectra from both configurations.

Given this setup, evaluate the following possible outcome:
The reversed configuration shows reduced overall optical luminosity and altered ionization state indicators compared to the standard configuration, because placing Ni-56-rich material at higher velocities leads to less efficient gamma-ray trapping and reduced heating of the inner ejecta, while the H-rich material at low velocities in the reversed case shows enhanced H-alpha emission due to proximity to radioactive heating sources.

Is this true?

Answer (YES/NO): NO